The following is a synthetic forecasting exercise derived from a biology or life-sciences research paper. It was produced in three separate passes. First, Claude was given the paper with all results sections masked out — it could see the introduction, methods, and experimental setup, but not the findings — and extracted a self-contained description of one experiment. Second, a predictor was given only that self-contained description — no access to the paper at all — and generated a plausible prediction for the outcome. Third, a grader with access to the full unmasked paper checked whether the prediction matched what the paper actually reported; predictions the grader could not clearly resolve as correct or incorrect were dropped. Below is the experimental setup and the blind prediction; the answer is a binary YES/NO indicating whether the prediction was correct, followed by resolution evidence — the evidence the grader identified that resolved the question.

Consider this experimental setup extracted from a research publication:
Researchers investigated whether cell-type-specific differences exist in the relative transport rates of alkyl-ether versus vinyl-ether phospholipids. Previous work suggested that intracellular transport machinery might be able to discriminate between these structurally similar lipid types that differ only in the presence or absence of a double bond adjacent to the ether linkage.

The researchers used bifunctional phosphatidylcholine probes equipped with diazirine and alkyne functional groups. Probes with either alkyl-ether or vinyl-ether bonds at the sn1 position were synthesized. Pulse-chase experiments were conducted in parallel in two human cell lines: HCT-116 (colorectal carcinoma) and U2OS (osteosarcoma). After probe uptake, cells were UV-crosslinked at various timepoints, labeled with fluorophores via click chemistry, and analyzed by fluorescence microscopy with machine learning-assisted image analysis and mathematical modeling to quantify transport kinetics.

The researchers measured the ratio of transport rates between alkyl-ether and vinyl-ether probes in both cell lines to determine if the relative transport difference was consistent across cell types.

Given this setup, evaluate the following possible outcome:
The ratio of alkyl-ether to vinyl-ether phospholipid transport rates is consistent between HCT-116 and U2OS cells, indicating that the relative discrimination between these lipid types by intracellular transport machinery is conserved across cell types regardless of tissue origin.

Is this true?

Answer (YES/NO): NO